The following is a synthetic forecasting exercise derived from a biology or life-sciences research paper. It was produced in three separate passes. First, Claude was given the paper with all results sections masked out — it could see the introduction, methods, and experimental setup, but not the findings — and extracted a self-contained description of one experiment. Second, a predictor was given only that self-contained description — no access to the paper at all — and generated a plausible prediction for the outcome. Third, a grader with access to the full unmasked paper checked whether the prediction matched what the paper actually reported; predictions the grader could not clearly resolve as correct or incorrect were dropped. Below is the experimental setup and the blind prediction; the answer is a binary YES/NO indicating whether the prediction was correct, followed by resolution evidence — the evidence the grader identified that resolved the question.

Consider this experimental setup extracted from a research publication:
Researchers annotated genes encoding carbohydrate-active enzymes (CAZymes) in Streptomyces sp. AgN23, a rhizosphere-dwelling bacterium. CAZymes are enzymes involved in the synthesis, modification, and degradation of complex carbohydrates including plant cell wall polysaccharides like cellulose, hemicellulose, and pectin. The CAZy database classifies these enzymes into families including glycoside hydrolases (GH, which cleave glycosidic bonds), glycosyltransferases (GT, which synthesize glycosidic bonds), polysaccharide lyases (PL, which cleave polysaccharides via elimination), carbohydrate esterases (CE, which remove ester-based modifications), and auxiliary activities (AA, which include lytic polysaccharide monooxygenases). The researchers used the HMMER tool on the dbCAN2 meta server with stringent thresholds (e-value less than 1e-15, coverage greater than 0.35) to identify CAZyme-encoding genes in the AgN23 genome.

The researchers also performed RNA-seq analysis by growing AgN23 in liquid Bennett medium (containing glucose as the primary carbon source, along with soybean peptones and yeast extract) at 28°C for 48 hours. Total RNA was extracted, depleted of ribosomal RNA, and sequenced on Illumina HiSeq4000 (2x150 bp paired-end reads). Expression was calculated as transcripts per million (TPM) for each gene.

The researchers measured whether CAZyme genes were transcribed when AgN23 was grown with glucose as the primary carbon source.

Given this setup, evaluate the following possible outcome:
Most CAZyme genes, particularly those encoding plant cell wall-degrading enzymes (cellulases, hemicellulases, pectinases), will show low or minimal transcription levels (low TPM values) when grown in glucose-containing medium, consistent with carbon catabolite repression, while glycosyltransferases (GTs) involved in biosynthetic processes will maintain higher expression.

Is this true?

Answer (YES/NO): NO